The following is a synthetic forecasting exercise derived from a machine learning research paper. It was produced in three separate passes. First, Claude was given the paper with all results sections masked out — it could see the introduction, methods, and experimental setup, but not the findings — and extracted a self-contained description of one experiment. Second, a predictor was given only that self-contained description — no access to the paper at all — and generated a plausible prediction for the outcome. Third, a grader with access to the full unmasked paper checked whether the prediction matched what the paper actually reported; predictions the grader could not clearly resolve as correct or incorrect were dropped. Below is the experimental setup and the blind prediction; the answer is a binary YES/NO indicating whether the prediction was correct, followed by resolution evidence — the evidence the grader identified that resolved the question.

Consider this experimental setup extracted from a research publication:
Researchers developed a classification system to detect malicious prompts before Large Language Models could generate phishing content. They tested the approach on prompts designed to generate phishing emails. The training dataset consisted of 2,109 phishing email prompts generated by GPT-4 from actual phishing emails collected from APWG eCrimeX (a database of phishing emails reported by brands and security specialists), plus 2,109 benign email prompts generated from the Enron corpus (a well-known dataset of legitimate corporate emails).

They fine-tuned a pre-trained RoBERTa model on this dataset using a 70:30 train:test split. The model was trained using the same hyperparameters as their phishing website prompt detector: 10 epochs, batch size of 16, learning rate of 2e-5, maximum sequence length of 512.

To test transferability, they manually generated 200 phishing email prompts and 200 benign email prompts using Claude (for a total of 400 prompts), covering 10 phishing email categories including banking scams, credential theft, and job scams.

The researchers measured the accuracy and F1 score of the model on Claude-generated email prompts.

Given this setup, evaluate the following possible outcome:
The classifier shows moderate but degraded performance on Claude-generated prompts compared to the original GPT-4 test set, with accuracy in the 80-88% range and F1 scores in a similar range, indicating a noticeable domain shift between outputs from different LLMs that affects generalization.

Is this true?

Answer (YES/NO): NO